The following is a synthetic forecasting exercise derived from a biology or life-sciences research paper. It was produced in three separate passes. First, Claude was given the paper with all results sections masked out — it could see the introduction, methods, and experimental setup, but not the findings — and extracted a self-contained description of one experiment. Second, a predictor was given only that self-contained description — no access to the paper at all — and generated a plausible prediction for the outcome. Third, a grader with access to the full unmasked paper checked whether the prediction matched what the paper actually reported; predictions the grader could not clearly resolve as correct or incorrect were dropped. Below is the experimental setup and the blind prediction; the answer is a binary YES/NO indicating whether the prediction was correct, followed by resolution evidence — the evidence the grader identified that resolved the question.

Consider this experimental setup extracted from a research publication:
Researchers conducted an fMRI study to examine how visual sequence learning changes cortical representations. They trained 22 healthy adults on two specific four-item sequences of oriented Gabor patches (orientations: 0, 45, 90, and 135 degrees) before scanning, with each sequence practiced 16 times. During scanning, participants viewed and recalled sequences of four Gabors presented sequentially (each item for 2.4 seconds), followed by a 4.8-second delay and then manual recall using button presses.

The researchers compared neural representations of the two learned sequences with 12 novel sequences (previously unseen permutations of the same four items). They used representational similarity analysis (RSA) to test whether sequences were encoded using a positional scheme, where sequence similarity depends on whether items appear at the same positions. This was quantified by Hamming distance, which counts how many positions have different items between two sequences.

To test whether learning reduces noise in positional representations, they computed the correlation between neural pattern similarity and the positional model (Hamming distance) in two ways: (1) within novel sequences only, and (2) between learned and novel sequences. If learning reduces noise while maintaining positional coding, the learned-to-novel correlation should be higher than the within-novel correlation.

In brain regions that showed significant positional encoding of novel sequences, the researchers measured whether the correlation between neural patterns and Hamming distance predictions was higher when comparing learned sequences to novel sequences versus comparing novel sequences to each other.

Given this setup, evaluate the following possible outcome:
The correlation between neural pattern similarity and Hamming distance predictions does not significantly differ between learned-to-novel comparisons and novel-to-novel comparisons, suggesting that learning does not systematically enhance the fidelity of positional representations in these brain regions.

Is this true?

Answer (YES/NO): NO